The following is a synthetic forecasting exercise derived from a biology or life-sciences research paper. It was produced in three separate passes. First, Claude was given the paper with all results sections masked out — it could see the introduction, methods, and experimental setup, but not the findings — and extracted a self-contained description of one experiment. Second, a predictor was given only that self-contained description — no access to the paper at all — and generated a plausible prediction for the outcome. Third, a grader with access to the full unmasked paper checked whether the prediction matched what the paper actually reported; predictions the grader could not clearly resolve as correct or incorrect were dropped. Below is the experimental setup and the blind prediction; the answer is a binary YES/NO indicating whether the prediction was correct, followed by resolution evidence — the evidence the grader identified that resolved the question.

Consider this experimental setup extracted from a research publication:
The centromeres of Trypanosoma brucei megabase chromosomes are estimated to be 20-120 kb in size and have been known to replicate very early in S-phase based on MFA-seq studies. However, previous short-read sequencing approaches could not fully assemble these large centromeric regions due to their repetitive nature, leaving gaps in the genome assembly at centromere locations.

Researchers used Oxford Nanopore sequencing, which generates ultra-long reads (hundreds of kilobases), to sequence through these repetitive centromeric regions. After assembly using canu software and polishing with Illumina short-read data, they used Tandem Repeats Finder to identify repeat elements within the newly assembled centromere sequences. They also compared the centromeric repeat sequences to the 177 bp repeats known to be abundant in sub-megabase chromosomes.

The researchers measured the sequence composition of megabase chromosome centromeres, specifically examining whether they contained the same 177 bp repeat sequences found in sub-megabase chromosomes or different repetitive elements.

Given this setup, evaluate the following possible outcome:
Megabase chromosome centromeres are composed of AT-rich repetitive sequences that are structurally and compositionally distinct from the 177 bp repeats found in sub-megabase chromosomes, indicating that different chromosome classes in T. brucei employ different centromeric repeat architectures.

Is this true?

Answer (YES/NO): NO